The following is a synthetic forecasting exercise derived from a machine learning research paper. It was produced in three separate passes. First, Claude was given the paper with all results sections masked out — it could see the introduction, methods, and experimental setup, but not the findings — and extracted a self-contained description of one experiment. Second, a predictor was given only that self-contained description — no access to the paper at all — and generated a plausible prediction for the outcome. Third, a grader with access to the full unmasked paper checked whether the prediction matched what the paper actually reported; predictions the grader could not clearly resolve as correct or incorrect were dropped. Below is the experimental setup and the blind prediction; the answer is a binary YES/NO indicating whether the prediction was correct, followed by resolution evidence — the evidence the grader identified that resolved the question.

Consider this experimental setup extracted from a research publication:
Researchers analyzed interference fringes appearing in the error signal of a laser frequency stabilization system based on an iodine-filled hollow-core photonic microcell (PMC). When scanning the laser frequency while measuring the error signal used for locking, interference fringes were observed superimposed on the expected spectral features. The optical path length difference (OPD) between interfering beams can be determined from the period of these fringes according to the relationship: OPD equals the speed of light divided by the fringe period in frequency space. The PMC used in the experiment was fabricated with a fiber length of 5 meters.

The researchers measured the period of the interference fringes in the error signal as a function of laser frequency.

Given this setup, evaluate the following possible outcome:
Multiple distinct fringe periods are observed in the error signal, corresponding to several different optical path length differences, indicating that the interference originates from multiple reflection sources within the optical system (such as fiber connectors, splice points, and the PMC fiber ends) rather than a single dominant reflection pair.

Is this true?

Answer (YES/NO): NO